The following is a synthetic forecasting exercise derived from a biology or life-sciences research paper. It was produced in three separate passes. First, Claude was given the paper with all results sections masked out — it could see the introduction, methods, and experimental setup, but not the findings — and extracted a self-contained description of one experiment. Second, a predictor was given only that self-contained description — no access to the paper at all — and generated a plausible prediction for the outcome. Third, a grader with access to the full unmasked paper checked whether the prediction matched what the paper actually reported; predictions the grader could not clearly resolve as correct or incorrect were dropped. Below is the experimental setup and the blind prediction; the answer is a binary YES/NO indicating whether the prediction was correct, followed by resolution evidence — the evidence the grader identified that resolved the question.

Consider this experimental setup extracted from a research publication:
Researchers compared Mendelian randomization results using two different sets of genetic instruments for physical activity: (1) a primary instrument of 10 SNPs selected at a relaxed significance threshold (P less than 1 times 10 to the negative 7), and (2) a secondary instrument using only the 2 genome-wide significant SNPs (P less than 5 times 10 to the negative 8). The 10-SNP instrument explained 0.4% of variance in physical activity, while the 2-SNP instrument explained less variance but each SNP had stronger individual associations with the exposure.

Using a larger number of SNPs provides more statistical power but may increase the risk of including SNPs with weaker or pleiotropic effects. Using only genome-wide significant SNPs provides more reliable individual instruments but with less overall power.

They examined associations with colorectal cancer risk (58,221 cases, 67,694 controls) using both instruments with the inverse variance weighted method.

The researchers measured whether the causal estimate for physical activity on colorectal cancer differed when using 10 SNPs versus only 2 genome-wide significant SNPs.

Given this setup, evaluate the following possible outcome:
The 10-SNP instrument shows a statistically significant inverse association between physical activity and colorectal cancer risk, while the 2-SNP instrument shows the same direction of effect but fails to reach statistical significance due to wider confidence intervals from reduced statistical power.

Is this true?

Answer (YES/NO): NO